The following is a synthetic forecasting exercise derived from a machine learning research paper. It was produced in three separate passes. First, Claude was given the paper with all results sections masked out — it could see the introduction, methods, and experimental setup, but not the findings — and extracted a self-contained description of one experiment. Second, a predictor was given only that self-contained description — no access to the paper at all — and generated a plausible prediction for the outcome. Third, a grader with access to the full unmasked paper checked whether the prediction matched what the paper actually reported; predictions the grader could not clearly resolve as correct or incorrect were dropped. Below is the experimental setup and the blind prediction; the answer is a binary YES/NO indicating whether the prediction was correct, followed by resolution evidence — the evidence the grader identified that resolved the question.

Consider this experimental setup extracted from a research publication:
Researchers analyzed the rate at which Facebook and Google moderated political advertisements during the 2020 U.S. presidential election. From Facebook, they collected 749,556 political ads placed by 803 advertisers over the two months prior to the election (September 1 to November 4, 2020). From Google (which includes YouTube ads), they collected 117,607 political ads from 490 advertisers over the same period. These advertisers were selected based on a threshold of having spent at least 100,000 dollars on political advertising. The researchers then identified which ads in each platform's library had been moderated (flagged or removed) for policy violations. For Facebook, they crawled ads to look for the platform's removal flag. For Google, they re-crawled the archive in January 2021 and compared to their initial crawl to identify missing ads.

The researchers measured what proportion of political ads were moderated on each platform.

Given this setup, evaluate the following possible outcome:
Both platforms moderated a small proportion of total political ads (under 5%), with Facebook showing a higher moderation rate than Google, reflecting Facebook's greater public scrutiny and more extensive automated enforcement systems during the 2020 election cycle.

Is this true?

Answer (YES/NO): NO